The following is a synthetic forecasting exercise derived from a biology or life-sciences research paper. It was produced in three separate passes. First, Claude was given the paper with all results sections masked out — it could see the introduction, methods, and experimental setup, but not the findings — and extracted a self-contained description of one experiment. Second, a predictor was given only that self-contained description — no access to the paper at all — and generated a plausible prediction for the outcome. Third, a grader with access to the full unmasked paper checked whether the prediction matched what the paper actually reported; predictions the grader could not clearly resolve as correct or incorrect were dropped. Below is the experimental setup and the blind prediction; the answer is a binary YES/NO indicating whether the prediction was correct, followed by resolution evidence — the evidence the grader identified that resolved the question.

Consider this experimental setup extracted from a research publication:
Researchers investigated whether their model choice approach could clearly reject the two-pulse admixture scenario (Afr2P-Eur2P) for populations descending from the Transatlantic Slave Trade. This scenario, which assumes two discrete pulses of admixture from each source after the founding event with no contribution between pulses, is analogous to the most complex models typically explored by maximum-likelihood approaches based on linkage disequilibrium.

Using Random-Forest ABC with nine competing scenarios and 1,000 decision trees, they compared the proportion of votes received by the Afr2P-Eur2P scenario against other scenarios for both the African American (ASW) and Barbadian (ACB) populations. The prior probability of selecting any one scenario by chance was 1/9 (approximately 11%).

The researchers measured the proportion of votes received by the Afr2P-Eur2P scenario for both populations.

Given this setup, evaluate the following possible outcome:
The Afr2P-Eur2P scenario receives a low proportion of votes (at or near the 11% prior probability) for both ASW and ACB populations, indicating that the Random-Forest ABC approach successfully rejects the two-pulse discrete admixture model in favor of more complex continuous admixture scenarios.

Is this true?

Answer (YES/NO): NO